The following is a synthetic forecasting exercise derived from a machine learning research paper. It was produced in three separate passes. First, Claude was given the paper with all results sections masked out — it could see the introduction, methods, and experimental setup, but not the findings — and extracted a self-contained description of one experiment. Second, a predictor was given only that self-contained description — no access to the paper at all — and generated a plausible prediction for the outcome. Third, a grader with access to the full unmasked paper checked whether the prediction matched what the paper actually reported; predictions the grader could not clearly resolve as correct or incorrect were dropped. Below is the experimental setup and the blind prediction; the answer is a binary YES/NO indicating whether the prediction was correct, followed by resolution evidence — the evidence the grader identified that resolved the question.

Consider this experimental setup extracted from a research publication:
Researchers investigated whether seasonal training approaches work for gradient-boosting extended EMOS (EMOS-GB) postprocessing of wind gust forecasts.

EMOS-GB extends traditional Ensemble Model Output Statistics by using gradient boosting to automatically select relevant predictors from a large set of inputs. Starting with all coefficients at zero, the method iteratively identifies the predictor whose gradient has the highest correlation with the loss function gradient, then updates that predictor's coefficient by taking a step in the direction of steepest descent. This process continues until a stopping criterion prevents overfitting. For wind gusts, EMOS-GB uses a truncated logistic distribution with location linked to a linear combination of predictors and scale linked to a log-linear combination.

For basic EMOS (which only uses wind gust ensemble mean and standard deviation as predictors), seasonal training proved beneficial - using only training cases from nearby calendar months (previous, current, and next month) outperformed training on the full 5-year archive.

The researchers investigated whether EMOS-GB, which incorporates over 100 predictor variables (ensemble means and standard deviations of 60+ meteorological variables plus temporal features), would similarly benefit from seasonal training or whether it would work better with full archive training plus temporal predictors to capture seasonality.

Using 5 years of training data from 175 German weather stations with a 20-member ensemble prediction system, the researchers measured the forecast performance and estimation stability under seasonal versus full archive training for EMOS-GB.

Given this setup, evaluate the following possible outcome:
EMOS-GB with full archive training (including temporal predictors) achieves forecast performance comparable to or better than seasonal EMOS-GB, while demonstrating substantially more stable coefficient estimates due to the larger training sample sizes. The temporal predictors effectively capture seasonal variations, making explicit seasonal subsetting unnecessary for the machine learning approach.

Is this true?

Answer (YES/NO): YES